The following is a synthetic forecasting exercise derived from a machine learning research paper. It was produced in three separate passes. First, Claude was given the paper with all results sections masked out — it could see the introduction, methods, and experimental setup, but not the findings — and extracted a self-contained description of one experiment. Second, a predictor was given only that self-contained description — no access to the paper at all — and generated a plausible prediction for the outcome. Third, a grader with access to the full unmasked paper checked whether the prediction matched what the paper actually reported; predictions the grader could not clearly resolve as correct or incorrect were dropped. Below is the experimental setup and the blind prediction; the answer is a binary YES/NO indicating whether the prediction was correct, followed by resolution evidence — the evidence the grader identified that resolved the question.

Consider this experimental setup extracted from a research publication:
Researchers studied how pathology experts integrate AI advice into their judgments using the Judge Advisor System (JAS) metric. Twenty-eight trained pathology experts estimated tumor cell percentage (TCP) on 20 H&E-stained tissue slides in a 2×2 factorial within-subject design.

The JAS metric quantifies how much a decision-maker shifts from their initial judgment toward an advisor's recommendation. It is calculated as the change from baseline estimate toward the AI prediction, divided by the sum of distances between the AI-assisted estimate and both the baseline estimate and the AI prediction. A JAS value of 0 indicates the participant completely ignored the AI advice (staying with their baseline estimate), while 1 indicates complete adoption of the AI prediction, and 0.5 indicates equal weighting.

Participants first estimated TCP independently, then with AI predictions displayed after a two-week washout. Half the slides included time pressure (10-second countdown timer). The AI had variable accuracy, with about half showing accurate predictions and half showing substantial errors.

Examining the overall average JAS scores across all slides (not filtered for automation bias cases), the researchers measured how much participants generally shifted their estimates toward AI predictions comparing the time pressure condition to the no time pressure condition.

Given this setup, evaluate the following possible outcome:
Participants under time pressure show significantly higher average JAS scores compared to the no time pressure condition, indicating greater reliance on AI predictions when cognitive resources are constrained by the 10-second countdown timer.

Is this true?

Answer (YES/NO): YES